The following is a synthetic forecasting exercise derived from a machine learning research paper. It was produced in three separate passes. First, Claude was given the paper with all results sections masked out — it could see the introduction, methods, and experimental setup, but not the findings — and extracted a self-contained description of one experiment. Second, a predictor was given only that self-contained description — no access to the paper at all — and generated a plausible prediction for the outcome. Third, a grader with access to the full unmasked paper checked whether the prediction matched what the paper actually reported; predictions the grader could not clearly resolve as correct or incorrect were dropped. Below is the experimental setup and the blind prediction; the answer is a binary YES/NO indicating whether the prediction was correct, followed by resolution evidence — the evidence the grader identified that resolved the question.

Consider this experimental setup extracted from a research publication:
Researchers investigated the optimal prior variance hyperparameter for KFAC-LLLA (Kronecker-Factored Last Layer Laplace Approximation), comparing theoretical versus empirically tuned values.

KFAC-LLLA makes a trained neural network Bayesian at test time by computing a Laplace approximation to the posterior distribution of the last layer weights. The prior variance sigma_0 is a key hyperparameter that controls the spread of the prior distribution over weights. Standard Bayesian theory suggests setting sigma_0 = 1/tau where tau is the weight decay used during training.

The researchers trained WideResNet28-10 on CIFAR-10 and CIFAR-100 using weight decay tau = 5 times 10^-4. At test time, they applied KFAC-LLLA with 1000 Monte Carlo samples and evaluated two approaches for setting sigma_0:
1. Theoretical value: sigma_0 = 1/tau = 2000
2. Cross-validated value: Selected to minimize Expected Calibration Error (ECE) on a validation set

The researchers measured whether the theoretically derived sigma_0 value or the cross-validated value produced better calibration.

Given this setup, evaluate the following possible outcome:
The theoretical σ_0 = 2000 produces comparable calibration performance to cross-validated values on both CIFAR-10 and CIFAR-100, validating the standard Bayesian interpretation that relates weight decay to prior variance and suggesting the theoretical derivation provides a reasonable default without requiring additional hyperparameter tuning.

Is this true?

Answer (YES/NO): NO